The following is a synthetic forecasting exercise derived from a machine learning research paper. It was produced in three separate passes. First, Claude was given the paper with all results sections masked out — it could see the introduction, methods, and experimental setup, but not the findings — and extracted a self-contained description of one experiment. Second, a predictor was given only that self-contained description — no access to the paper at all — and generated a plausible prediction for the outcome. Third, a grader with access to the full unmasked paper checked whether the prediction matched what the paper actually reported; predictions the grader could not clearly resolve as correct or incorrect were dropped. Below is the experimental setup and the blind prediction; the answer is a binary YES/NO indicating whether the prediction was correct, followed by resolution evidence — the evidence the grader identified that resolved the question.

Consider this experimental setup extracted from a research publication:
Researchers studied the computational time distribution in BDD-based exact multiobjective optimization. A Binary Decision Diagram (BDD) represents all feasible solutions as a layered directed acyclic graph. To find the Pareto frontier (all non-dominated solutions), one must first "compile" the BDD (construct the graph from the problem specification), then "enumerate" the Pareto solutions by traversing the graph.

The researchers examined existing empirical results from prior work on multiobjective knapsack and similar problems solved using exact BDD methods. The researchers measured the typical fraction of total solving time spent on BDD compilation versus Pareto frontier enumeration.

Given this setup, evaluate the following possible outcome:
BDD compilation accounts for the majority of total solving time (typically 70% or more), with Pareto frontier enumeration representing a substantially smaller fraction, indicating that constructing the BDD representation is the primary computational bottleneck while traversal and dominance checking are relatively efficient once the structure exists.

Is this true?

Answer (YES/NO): NO